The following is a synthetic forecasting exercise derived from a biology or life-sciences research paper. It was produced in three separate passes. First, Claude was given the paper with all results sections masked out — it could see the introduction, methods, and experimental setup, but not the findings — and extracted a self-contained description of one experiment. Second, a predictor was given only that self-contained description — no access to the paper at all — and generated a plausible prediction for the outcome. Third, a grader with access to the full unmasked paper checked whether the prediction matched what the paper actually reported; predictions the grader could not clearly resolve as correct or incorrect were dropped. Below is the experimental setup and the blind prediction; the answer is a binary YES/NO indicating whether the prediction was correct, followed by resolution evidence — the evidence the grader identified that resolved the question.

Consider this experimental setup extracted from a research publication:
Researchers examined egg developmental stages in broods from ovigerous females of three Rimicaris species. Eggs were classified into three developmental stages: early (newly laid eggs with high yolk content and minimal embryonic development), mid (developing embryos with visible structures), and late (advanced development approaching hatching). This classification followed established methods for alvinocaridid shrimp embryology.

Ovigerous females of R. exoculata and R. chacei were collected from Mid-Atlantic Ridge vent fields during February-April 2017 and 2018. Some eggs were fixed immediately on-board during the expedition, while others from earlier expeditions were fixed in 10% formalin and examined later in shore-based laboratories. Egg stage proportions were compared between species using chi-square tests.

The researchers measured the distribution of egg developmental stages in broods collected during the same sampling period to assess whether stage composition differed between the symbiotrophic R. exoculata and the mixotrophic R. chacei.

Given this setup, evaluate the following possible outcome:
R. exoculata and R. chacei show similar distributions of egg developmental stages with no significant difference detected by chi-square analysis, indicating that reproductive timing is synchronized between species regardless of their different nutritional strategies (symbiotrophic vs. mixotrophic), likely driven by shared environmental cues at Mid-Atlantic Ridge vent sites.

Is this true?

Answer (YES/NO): NO